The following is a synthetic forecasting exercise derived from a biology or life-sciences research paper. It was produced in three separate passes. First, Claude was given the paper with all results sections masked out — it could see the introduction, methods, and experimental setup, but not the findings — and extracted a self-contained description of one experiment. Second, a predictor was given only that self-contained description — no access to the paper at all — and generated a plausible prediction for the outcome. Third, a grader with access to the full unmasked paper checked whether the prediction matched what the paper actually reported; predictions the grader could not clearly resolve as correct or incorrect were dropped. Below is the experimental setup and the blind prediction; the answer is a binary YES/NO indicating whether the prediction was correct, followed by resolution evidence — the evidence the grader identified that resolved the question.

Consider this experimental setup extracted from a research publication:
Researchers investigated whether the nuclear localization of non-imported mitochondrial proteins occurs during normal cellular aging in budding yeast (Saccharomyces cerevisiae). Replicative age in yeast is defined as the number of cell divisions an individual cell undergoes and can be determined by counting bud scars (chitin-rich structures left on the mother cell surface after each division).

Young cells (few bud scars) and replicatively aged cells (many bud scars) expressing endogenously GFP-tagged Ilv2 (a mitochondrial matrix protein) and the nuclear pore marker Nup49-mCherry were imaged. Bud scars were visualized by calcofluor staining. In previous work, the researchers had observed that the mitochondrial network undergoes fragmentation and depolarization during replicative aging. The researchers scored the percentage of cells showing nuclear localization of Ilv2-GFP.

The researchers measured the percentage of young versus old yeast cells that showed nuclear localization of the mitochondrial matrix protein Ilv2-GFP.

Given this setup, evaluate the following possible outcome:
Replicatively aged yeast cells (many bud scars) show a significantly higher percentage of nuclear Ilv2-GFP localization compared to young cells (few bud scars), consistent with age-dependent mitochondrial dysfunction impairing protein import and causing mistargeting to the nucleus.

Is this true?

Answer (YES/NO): YES